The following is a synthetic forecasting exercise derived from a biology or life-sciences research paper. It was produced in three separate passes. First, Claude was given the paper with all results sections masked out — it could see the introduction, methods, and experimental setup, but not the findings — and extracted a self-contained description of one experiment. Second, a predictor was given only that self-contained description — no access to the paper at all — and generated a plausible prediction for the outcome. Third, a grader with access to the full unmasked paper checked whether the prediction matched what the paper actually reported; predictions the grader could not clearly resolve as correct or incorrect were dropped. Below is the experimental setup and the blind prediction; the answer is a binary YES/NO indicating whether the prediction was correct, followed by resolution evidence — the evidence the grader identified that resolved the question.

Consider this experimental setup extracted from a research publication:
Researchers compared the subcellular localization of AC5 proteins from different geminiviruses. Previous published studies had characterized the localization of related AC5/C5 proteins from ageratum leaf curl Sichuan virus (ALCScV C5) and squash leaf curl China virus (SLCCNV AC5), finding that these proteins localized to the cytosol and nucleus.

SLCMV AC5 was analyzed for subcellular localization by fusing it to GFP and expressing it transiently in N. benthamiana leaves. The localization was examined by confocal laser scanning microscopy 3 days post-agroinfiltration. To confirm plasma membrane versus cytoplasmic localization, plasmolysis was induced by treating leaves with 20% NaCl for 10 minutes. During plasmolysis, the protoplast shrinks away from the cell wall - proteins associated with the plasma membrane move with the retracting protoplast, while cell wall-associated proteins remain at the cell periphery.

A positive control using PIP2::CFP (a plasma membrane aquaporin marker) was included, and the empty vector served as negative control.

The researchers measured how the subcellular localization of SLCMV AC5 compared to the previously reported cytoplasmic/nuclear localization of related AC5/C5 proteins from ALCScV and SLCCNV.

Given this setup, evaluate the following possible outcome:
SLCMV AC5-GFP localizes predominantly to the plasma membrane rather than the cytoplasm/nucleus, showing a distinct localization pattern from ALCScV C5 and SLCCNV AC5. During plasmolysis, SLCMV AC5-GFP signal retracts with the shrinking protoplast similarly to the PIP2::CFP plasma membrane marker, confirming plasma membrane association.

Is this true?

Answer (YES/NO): YES